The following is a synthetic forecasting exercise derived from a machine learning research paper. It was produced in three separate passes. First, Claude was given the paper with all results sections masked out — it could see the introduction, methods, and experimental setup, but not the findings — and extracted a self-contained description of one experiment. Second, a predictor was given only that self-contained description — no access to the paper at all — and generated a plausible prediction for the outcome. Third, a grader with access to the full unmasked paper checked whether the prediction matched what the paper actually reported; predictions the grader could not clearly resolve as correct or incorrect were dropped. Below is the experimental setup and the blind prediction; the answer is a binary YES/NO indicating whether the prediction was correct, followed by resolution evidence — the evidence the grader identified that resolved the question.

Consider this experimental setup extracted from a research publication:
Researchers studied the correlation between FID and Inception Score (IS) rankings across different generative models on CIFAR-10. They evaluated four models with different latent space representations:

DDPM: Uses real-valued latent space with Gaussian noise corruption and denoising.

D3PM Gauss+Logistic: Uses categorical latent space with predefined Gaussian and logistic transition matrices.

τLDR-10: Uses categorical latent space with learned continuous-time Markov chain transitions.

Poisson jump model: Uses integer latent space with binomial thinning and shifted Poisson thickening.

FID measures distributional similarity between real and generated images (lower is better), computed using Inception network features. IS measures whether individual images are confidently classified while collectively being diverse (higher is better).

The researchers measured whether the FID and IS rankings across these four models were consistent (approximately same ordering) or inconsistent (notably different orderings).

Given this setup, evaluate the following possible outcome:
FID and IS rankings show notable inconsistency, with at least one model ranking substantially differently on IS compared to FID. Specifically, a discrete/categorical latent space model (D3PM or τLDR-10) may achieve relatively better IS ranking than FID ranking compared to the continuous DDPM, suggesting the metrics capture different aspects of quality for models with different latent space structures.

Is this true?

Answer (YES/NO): NO